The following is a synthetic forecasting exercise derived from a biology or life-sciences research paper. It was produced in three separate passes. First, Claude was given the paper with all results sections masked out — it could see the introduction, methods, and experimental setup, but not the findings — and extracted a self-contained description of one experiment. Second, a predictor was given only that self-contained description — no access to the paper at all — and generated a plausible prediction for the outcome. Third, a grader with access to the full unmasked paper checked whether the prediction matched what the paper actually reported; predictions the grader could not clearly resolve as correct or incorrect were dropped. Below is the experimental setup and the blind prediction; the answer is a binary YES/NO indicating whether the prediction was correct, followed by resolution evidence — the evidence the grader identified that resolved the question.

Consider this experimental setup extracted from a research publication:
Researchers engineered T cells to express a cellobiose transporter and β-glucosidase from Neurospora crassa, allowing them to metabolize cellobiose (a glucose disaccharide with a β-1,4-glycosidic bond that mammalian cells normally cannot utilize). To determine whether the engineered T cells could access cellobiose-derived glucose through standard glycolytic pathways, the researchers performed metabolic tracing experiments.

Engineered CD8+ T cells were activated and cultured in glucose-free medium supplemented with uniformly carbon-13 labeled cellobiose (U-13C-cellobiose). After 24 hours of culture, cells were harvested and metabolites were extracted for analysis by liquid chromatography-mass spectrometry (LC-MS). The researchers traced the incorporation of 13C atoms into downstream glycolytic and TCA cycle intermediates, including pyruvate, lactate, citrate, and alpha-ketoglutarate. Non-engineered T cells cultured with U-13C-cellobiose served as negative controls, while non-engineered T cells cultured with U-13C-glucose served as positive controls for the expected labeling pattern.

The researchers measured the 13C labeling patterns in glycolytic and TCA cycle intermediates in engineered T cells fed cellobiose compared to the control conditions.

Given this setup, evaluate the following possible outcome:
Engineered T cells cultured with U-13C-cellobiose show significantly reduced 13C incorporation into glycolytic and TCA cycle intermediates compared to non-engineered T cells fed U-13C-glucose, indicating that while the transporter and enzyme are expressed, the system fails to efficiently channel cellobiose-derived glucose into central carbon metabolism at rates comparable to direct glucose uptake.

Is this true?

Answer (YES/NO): NO